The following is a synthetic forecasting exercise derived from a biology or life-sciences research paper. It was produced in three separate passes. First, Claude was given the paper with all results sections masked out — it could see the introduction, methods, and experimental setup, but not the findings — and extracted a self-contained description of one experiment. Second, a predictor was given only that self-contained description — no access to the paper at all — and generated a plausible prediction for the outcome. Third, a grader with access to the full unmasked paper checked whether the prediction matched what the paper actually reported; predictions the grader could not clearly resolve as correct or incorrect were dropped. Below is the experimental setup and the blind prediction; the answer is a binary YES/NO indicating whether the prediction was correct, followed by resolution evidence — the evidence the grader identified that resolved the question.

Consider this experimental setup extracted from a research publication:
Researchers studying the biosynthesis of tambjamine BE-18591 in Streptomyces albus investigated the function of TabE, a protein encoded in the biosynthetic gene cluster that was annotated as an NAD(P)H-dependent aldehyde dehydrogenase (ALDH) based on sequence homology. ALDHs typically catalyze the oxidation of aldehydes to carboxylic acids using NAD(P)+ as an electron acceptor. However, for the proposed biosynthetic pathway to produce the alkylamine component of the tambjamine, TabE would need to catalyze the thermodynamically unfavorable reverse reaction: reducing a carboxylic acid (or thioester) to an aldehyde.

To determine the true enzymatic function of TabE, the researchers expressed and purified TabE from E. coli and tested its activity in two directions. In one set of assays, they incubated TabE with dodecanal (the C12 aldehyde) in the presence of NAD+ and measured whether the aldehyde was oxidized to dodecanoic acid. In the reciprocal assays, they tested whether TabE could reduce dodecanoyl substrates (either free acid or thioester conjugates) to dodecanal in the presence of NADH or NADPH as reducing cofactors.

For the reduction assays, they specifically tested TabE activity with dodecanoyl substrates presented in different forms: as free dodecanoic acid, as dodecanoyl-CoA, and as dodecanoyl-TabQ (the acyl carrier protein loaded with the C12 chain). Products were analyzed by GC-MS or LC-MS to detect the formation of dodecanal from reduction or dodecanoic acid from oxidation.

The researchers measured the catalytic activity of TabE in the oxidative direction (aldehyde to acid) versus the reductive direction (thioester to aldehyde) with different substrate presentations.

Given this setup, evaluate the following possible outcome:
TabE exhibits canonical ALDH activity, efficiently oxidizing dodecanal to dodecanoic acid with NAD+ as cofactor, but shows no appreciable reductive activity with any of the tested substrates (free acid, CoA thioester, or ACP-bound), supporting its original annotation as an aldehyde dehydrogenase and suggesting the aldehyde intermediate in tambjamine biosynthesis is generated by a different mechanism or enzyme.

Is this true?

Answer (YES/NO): NO